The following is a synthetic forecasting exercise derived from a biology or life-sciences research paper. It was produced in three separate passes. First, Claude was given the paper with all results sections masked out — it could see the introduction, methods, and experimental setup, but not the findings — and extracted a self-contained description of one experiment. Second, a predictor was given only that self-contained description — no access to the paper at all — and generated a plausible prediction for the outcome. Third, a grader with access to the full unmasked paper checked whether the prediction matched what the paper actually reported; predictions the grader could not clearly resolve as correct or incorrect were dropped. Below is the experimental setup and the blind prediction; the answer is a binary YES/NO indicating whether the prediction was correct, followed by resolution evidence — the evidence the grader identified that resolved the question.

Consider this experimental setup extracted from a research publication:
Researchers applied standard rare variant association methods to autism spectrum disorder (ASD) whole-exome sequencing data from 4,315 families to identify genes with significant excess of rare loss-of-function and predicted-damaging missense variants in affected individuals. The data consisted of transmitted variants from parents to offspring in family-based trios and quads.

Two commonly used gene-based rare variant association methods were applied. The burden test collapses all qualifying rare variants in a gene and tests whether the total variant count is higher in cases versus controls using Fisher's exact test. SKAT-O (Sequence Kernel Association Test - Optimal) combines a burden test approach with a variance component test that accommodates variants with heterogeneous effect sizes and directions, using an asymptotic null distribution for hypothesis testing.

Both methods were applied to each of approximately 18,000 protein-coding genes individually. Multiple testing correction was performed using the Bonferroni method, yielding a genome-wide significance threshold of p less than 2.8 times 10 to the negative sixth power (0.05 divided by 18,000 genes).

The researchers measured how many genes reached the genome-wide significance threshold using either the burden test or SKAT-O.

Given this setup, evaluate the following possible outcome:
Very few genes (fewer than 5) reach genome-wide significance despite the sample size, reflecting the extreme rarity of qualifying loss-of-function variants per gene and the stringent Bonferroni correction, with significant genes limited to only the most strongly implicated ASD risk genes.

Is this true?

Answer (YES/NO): NO